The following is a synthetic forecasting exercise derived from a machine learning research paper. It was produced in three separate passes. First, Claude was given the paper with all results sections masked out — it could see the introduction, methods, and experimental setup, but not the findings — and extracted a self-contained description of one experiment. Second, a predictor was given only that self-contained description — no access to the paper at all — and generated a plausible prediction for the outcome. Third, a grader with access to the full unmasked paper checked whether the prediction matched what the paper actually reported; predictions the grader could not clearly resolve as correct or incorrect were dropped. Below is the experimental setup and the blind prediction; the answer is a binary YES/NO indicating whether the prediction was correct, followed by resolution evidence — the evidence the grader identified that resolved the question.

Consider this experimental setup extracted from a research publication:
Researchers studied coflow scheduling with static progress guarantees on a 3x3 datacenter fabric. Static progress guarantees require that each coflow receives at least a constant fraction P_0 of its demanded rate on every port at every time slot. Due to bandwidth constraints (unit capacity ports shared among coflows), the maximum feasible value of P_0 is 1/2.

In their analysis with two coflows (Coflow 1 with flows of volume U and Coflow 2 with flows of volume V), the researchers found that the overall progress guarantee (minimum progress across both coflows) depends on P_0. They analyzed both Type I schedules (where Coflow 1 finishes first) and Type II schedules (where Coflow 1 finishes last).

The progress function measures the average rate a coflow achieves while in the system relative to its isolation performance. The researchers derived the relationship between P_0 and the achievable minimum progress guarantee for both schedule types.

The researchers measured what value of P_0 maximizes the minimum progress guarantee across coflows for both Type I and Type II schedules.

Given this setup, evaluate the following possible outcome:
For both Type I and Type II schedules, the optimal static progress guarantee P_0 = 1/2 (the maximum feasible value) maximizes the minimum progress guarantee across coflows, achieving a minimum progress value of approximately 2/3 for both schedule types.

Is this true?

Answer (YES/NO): NO